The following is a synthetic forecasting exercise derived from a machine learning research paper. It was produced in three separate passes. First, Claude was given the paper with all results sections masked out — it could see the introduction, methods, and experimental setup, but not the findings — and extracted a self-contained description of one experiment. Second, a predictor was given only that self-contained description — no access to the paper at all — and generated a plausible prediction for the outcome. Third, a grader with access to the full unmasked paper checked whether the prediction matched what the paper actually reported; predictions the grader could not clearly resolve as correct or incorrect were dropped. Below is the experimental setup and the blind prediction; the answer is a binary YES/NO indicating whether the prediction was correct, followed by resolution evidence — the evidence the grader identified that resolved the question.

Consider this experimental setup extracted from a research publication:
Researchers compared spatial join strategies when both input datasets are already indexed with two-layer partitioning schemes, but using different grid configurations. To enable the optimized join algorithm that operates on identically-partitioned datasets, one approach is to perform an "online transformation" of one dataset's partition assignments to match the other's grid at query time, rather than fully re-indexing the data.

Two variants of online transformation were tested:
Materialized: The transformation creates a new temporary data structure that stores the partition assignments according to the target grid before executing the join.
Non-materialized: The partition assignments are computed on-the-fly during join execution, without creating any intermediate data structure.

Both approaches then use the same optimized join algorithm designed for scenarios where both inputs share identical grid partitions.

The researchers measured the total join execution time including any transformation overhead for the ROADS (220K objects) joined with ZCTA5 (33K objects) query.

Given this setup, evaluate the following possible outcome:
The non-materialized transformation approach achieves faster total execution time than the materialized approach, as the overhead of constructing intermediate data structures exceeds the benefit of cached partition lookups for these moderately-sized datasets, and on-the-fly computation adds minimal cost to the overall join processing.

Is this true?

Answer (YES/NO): YES